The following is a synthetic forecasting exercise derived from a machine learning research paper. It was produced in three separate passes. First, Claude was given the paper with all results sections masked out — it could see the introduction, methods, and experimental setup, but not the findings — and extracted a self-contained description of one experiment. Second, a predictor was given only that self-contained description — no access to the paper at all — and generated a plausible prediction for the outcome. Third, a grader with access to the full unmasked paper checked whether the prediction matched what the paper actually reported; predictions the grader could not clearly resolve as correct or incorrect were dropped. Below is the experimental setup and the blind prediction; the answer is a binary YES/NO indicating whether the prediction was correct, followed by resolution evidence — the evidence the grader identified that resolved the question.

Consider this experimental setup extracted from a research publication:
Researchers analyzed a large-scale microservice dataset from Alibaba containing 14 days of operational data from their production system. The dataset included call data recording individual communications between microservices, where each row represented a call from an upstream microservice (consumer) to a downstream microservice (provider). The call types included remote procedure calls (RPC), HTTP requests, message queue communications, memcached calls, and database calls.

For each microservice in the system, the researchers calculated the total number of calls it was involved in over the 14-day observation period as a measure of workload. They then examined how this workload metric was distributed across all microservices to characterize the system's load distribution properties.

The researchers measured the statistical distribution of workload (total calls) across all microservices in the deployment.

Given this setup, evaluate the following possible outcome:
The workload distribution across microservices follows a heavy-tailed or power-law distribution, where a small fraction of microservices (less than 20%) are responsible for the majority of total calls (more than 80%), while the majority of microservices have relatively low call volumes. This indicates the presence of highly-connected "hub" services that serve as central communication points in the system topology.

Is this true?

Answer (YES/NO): YES